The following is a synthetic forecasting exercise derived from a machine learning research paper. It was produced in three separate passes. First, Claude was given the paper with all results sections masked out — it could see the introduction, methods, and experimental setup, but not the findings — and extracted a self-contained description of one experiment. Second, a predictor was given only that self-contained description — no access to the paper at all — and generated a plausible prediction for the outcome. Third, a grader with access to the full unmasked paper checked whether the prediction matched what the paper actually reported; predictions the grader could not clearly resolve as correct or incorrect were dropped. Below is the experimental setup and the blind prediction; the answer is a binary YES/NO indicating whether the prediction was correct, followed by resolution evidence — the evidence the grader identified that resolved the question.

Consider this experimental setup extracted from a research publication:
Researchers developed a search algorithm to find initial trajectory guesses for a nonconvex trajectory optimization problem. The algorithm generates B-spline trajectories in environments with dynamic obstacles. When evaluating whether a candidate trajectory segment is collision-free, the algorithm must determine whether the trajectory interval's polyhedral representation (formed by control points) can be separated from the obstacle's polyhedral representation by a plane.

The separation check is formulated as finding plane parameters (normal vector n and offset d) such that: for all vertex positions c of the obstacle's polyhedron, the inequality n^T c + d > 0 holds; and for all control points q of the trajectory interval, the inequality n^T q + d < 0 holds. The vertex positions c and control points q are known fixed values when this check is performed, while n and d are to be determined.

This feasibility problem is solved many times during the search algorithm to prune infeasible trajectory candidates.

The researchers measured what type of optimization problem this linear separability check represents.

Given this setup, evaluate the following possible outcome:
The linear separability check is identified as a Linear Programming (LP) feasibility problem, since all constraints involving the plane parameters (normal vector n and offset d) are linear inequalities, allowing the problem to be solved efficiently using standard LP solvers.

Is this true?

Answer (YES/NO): YES